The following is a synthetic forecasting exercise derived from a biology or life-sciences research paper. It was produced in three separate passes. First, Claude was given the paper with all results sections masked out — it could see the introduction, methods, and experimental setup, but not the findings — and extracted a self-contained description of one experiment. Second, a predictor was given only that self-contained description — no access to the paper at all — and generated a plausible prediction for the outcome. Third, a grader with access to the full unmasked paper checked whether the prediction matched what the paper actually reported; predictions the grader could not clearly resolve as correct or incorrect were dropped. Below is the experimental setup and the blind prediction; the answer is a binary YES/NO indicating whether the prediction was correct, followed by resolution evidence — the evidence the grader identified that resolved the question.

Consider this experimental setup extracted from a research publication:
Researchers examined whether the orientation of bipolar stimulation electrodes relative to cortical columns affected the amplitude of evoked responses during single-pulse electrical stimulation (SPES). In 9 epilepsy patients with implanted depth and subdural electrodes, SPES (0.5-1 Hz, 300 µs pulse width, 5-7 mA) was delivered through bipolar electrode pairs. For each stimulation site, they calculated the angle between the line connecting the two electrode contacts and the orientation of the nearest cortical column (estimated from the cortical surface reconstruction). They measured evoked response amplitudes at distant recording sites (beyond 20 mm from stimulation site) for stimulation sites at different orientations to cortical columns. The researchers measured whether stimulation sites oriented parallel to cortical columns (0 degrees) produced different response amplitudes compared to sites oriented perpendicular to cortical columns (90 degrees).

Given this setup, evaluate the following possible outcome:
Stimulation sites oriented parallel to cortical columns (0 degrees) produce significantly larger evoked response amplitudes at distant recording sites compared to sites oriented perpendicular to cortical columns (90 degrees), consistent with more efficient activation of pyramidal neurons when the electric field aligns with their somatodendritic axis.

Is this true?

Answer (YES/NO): NO